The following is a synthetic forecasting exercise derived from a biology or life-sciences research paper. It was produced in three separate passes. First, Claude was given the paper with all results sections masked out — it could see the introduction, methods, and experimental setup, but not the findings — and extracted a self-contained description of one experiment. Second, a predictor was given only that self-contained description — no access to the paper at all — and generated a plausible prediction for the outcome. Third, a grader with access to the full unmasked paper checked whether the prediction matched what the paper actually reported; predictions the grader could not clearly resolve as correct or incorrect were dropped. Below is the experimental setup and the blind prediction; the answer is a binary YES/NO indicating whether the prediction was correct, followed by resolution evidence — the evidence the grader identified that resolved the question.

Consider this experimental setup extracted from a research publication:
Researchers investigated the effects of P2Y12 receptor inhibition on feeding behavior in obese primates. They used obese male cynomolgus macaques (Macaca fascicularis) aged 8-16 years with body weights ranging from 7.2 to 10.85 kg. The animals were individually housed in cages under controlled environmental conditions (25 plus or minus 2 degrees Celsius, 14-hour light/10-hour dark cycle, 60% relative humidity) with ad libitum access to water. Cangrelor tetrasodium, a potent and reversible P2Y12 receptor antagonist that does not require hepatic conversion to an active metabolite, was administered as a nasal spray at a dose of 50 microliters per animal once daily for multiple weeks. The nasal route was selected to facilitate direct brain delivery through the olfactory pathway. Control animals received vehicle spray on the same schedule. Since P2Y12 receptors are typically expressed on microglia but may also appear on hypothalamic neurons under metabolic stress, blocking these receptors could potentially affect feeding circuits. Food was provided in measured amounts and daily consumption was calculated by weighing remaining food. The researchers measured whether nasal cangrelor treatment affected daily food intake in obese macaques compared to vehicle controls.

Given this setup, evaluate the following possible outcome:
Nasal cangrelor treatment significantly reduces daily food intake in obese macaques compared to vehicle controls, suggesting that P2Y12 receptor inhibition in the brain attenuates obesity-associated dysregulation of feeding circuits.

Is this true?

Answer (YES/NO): YES